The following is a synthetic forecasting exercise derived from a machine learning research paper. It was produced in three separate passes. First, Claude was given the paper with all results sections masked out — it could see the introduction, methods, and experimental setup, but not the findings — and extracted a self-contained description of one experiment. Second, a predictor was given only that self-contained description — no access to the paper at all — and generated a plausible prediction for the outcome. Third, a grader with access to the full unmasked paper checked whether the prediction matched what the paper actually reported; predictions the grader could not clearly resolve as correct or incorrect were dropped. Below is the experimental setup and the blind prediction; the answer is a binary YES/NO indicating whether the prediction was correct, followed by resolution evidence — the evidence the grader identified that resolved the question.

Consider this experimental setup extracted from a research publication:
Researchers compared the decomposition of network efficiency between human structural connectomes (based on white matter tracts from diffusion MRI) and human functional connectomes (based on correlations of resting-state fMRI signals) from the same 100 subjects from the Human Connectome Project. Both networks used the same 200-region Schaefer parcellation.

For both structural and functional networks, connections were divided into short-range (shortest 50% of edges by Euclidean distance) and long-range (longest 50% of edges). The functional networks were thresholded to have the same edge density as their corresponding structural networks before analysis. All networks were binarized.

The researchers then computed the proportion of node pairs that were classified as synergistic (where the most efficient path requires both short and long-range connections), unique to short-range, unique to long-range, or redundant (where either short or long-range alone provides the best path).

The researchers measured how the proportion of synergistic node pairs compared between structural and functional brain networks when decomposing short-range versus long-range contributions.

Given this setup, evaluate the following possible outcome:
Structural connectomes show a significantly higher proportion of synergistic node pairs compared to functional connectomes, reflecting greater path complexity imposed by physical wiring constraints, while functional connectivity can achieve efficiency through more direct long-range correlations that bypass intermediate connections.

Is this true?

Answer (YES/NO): NO